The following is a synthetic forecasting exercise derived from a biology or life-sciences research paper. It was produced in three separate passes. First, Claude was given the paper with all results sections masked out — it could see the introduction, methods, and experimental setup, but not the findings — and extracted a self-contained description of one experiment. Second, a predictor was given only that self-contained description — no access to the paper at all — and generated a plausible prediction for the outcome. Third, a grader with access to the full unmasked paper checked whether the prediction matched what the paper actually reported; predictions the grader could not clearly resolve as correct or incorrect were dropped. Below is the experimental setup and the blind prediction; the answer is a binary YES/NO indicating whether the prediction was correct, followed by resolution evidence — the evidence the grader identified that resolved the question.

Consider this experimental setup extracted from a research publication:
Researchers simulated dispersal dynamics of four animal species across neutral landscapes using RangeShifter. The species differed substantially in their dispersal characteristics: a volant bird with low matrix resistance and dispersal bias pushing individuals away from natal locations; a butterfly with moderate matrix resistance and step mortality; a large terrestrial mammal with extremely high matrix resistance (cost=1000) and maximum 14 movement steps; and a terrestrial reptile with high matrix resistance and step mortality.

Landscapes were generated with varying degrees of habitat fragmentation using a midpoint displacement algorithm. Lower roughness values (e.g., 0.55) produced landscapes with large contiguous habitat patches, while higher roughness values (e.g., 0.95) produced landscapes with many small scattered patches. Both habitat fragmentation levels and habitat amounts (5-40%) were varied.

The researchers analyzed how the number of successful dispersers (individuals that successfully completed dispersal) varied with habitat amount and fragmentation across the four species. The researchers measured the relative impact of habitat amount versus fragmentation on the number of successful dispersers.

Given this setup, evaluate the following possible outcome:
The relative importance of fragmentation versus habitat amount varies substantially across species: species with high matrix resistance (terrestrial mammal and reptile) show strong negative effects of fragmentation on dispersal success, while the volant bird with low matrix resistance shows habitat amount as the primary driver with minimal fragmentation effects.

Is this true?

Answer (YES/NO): NO